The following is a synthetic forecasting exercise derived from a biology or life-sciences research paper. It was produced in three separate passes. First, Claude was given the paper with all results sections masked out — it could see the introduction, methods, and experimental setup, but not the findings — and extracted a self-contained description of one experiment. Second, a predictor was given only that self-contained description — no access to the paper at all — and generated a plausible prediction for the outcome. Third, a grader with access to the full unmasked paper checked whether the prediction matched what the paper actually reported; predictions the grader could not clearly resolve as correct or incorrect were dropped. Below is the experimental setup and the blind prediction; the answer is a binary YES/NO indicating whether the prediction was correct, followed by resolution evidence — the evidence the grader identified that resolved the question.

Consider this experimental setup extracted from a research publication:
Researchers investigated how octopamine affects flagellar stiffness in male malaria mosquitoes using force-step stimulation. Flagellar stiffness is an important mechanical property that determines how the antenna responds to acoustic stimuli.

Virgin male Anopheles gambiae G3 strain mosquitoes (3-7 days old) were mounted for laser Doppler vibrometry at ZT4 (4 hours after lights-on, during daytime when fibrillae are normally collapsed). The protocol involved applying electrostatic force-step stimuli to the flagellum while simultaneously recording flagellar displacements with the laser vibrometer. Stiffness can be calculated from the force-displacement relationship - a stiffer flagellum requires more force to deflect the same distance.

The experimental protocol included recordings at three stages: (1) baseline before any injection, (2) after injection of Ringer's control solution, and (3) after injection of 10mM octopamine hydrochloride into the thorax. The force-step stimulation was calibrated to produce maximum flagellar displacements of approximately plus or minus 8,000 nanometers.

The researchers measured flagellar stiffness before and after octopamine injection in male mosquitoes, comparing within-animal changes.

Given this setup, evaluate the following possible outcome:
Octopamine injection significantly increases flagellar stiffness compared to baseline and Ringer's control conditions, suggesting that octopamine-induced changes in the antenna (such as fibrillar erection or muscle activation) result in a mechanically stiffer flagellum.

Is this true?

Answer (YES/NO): YES